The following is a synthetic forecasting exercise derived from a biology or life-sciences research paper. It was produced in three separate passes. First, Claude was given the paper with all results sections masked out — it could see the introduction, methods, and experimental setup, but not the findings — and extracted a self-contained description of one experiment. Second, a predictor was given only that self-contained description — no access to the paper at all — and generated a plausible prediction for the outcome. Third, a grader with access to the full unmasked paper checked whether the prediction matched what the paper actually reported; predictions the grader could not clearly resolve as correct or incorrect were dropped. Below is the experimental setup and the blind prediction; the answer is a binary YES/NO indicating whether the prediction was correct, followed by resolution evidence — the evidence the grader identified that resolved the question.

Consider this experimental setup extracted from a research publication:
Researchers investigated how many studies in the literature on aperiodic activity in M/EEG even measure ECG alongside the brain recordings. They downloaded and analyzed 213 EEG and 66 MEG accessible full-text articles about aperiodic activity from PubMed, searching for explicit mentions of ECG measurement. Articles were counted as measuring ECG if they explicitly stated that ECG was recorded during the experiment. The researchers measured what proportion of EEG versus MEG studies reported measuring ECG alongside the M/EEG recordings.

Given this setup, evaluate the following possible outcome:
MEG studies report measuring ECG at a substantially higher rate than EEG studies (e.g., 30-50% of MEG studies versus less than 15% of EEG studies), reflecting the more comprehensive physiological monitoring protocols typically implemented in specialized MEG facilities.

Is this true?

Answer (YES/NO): NO